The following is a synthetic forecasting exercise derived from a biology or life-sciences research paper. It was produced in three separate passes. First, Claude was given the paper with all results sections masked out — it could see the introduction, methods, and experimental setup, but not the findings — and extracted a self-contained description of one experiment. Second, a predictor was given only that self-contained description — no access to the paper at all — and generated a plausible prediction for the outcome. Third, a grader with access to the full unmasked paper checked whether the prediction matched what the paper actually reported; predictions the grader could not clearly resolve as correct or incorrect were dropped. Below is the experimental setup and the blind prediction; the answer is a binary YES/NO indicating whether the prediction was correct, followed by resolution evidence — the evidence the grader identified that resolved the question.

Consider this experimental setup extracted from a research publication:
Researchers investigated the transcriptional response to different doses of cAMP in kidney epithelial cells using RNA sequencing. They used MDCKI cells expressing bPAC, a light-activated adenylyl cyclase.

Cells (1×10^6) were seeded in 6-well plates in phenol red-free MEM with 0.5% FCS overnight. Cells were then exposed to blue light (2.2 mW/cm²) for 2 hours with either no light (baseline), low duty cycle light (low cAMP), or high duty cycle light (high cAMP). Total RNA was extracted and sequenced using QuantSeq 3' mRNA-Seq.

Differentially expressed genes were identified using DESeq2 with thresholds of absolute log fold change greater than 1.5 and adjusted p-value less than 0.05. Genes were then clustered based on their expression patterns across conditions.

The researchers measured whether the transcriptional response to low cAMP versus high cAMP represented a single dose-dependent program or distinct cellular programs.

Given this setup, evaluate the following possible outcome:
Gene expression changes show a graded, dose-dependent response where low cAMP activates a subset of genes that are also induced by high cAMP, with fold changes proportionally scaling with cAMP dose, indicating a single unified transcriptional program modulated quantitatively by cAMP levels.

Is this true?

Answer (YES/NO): NO